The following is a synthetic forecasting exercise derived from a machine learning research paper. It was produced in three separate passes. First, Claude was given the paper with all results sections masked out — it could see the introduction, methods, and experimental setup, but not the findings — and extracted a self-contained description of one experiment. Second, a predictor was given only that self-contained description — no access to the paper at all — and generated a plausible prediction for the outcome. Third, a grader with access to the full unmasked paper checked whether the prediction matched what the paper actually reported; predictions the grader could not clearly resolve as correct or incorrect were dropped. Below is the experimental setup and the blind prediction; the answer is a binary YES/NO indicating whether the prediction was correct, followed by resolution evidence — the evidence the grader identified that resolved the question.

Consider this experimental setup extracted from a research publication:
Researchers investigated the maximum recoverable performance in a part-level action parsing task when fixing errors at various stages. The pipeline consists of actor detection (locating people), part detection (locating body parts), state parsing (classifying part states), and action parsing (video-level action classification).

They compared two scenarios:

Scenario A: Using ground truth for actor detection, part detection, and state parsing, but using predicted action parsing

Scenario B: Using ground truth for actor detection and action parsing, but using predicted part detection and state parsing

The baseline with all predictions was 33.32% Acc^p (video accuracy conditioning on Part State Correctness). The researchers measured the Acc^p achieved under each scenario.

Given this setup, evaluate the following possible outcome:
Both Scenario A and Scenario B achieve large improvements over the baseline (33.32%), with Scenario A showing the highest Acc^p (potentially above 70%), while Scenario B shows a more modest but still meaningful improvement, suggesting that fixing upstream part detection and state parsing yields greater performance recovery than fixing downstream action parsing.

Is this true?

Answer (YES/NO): YES